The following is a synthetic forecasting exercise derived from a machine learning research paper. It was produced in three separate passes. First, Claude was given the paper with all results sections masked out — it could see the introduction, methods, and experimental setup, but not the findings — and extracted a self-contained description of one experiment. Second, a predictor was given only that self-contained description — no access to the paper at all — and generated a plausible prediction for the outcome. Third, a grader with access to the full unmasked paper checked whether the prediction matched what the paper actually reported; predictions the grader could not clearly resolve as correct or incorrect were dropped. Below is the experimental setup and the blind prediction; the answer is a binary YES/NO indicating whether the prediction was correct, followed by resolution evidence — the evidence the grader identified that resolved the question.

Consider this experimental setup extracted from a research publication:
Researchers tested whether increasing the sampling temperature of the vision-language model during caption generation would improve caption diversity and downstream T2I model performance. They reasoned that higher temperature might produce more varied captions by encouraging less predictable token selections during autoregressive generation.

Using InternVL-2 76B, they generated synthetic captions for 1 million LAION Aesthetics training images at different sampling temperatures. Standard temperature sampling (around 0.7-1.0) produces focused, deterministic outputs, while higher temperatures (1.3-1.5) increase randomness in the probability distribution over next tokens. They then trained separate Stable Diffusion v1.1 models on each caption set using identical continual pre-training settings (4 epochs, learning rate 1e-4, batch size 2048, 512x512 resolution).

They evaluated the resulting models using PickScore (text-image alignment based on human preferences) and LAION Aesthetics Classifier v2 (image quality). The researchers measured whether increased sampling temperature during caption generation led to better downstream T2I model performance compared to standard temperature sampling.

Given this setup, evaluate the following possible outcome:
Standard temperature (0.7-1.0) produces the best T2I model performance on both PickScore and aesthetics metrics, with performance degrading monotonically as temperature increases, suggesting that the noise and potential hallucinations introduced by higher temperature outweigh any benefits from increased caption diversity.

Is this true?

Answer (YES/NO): NO